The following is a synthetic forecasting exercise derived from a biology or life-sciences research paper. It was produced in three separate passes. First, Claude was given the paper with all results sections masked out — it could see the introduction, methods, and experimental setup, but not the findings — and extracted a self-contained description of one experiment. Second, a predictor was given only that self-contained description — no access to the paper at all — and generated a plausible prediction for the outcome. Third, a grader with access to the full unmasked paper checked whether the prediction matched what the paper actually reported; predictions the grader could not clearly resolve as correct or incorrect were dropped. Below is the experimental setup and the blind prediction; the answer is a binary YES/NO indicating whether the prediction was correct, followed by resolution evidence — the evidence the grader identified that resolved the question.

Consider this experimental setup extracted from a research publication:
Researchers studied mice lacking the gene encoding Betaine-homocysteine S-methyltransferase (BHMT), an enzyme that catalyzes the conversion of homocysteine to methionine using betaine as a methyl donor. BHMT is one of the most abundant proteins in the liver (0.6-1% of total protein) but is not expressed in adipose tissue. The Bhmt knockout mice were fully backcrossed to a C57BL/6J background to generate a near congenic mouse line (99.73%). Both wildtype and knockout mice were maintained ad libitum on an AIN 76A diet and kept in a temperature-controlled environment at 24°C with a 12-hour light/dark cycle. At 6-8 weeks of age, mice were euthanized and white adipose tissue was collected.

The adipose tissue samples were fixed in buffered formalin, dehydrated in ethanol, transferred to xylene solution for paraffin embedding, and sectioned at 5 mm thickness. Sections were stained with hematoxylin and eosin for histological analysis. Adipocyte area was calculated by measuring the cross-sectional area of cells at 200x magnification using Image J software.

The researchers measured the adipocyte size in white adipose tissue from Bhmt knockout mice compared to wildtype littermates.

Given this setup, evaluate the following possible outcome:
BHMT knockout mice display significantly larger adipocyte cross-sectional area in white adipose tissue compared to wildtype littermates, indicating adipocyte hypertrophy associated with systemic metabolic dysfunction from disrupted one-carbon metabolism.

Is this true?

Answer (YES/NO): NO